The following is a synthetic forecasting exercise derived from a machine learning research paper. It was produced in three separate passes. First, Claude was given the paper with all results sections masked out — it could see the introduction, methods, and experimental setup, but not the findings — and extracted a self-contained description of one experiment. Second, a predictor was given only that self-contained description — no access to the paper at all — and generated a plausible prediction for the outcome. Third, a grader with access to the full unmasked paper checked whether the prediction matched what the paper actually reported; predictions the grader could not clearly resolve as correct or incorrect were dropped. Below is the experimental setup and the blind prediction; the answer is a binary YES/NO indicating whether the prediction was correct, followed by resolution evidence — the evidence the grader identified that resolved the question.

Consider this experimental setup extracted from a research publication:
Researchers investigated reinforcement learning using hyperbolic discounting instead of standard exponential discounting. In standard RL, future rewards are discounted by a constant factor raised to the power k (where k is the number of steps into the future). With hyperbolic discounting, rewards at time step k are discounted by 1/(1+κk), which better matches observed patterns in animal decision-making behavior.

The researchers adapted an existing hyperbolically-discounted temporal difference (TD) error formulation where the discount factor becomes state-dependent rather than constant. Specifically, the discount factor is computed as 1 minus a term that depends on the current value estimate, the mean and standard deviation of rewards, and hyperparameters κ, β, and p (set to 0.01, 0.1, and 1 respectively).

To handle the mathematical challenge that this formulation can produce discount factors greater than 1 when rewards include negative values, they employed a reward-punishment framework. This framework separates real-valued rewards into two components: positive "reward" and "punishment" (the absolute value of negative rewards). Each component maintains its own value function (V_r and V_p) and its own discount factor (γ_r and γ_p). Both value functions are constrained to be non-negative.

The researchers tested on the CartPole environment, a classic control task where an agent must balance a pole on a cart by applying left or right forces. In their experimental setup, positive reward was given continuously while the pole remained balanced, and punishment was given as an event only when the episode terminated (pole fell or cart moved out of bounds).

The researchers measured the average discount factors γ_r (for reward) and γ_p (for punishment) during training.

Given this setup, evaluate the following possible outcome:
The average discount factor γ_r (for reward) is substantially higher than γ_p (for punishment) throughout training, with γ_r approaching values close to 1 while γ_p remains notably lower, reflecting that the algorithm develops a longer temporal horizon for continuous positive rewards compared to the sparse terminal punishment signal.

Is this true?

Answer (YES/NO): NO